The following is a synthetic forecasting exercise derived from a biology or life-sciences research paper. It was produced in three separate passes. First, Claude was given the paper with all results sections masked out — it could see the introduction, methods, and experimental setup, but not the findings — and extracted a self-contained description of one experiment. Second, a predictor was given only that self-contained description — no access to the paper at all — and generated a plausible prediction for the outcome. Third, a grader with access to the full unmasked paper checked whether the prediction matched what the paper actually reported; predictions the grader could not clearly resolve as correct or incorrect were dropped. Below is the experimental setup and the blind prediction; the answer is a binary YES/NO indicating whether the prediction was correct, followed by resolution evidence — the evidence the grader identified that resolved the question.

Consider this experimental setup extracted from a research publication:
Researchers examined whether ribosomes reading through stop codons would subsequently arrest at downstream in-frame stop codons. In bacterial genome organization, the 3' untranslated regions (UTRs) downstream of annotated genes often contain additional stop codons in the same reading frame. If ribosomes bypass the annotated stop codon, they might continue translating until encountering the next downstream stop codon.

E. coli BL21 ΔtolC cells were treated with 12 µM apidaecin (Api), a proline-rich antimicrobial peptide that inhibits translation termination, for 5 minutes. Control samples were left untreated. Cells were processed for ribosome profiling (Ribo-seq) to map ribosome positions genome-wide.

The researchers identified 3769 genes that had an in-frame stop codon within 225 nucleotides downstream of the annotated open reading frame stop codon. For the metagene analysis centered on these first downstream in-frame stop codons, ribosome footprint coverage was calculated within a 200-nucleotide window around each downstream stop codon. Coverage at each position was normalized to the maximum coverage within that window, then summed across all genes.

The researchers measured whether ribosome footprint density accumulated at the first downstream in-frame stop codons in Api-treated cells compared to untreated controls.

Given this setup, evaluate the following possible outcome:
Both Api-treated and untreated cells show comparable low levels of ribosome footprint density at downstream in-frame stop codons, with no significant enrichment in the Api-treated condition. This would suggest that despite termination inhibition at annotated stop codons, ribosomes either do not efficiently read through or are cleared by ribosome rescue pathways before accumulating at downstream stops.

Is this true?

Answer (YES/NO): NO